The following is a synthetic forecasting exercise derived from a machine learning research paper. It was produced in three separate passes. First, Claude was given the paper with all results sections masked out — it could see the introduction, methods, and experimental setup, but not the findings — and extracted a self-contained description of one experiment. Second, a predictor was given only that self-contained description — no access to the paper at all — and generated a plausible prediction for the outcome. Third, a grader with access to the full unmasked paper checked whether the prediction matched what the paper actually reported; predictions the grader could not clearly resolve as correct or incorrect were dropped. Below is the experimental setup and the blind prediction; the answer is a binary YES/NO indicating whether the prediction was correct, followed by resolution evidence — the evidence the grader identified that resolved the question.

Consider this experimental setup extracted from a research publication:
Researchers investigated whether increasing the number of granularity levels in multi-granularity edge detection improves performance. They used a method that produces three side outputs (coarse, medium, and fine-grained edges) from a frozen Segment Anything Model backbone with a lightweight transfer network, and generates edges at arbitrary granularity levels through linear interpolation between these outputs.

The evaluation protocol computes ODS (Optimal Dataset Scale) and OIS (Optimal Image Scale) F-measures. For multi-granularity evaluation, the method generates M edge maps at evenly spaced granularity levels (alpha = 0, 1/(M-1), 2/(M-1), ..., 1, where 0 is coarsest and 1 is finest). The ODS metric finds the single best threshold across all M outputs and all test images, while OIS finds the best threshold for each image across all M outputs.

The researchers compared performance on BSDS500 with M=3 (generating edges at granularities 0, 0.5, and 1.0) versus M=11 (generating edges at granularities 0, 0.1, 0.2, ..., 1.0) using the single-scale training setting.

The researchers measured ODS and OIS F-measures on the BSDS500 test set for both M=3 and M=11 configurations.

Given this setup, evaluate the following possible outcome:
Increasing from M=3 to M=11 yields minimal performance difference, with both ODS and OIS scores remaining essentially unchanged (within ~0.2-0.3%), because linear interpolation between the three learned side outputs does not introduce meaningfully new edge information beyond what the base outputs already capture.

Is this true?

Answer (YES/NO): YES